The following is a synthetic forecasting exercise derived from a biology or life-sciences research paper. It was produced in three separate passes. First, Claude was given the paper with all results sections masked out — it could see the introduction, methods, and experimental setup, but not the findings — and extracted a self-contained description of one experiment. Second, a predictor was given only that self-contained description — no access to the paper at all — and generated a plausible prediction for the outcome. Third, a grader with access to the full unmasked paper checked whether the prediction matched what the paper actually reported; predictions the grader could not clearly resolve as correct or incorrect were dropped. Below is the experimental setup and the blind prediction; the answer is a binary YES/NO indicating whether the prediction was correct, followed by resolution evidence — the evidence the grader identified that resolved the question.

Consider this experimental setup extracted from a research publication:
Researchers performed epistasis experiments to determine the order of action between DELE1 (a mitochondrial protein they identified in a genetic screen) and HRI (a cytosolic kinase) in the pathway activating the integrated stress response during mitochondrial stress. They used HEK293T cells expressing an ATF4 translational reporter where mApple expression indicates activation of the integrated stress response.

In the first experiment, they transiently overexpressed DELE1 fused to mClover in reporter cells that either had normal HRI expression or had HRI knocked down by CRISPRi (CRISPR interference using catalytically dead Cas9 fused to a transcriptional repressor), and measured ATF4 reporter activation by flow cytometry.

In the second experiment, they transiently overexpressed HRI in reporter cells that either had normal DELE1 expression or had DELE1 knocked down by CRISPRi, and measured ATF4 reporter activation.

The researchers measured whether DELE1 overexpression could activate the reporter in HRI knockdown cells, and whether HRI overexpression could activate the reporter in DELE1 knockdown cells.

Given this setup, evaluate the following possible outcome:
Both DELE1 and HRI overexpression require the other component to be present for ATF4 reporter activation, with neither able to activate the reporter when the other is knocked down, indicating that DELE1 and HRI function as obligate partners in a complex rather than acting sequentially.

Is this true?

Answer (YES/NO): NO